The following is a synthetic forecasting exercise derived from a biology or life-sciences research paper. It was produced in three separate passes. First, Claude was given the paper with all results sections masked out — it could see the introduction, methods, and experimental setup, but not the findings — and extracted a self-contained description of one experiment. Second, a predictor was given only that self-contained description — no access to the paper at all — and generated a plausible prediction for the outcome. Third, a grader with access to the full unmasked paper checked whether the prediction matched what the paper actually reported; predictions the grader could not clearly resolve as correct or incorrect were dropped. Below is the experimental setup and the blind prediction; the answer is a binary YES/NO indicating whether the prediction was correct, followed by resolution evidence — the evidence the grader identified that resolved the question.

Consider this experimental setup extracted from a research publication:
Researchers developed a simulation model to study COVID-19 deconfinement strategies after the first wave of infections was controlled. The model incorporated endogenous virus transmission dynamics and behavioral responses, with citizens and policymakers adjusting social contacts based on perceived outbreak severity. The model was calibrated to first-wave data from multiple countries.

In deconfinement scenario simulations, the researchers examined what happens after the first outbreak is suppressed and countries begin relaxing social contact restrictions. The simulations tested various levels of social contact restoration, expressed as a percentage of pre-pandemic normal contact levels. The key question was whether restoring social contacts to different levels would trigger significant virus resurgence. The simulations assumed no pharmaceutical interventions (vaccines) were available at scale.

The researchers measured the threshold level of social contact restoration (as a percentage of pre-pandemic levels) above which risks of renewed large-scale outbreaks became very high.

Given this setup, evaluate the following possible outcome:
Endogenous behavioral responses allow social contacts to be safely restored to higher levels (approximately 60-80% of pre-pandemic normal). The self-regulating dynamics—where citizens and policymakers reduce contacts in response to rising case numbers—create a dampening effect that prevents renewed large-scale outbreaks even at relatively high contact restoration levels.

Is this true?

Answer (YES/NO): NO